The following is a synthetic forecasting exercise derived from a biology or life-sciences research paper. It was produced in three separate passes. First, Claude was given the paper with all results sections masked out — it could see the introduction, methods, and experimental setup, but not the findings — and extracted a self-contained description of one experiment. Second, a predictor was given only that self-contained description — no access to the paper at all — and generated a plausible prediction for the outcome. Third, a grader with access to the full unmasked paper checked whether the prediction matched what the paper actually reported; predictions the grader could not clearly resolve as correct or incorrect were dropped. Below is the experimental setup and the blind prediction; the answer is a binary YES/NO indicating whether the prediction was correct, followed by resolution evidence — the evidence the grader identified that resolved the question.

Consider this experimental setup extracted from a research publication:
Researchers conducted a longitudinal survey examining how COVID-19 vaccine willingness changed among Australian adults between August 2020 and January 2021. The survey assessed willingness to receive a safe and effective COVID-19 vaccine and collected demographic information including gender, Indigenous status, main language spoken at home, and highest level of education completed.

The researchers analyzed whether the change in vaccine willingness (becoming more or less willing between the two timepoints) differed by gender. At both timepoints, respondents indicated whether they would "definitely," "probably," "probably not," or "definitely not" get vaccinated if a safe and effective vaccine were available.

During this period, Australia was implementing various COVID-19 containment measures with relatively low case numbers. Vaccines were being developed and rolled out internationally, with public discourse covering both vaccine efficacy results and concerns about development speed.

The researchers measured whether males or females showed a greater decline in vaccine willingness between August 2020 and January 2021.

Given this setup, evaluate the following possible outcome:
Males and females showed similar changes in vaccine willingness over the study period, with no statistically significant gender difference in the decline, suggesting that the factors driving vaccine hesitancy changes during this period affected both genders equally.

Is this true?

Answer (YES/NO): NO